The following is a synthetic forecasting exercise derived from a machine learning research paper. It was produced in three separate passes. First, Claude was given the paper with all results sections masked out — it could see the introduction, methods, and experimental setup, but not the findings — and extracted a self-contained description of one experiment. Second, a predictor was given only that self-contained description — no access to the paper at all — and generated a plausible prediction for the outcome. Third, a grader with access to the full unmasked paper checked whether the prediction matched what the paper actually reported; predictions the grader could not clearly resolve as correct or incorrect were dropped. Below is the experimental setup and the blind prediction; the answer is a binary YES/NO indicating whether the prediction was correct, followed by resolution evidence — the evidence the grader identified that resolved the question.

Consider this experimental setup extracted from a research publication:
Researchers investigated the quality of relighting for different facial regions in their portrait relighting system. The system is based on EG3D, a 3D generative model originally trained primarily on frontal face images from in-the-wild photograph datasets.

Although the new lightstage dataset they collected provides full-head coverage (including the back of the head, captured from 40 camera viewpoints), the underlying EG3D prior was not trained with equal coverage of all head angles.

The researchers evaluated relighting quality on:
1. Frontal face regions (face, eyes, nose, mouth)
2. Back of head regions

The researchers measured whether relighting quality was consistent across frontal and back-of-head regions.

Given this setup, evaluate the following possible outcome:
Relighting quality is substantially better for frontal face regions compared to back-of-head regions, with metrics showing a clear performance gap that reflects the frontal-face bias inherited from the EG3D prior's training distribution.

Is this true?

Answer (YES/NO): NO